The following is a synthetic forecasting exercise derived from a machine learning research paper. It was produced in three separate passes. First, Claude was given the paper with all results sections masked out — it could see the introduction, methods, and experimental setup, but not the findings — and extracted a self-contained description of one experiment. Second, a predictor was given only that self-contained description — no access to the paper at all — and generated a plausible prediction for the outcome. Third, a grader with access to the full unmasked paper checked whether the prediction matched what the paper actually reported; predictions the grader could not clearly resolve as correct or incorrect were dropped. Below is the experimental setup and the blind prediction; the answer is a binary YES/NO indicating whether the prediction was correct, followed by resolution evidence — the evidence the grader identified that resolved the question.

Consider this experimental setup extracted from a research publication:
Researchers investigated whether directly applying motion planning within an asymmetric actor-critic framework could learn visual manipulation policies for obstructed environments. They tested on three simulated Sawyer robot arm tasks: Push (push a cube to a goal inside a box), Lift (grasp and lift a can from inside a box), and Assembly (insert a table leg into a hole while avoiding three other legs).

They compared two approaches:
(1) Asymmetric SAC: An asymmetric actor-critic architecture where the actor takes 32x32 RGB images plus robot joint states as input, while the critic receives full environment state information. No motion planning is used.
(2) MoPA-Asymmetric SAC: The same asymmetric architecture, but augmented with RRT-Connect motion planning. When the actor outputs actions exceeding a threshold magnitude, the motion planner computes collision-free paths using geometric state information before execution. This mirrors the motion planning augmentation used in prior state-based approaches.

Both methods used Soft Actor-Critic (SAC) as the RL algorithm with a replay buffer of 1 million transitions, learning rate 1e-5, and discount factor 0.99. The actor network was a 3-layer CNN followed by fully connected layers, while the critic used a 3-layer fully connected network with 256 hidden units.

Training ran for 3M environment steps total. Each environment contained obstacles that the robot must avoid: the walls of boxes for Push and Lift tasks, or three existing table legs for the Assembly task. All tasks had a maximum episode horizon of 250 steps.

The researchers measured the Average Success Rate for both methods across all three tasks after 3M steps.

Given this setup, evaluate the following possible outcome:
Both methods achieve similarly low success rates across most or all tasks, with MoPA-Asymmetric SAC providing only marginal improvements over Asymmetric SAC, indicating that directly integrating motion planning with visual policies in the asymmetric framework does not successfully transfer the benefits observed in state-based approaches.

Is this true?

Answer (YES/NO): YES